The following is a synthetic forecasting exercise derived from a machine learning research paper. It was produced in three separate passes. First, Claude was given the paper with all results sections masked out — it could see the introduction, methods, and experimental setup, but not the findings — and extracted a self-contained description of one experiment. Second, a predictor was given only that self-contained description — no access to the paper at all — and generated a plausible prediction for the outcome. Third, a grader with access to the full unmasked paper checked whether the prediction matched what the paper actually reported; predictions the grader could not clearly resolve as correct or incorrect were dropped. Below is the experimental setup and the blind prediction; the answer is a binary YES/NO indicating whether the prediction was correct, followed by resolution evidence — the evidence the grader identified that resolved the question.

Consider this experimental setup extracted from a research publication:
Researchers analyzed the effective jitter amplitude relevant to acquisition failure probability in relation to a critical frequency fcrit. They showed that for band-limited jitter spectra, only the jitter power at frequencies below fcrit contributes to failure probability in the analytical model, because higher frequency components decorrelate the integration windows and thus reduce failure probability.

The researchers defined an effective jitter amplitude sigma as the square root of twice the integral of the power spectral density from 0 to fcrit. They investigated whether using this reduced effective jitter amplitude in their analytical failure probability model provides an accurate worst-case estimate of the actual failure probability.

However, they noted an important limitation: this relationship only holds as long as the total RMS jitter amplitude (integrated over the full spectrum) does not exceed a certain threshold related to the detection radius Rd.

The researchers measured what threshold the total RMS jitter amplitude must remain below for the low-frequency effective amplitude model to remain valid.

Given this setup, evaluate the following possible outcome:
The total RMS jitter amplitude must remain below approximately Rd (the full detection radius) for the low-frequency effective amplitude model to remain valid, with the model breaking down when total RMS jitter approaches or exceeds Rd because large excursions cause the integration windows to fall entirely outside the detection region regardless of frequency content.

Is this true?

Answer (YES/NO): NO